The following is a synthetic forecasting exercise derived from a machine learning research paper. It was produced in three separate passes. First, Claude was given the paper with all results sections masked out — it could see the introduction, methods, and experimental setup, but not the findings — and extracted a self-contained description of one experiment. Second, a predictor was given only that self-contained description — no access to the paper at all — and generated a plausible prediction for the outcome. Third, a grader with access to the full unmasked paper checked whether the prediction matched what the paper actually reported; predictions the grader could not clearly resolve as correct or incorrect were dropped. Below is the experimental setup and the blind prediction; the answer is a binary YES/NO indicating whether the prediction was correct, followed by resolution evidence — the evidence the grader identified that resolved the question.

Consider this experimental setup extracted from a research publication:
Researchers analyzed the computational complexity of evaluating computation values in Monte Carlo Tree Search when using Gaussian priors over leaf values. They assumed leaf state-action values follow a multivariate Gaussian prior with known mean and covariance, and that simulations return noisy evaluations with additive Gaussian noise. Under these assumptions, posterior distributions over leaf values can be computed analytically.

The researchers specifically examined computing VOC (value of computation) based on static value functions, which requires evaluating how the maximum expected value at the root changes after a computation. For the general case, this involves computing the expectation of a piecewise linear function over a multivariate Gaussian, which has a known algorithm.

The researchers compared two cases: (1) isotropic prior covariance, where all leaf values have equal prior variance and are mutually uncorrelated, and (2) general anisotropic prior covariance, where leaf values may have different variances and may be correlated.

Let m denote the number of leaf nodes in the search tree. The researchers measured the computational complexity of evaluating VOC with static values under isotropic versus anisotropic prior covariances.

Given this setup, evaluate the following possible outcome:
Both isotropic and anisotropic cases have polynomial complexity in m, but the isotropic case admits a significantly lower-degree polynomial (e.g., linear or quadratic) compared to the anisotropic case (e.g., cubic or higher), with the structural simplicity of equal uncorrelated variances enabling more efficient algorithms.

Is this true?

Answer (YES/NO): NO